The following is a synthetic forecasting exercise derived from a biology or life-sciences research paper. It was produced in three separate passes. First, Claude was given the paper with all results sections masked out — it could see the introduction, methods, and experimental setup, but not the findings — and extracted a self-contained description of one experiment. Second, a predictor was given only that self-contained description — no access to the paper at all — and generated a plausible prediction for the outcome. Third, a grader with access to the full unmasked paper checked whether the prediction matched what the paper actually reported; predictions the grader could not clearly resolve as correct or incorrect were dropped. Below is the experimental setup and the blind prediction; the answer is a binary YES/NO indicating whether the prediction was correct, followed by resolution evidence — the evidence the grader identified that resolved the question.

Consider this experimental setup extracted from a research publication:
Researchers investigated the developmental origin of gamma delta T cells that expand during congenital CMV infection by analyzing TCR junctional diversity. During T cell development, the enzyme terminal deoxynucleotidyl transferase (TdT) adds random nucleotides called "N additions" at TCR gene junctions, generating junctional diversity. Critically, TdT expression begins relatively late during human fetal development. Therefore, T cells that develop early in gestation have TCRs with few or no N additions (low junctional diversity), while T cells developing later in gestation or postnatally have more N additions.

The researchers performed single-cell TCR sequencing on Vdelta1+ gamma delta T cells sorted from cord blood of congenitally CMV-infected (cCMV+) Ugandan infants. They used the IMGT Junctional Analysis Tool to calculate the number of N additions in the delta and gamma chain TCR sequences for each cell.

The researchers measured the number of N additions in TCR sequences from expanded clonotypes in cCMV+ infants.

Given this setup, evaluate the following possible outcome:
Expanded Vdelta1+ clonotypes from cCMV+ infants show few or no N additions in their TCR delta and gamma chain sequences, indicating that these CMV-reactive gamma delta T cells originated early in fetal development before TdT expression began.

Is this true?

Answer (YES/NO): YES